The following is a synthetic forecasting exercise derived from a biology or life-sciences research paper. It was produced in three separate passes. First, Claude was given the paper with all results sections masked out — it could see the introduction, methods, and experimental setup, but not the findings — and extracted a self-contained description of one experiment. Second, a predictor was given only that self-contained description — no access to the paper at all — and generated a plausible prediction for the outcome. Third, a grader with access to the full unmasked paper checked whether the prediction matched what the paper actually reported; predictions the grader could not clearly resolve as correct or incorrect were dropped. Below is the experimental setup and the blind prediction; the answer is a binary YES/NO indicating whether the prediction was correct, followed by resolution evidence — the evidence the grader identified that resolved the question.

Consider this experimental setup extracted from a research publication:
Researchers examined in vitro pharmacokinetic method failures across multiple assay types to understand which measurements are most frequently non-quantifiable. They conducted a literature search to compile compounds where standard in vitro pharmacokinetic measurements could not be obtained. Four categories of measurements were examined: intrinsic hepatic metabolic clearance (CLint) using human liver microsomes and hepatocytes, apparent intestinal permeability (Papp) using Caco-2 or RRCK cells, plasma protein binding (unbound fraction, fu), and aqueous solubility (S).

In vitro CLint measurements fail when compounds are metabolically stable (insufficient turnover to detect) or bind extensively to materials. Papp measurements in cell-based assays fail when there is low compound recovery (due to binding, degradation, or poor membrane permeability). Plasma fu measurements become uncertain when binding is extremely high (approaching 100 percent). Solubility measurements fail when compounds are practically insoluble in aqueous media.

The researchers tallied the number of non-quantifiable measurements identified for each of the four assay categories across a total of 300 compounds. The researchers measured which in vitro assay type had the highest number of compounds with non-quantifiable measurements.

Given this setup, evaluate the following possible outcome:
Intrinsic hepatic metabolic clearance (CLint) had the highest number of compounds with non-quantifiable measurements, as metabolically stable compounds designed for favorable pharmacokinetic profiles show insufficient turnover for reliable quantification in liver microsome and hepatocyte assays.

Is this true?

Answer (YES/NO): YES